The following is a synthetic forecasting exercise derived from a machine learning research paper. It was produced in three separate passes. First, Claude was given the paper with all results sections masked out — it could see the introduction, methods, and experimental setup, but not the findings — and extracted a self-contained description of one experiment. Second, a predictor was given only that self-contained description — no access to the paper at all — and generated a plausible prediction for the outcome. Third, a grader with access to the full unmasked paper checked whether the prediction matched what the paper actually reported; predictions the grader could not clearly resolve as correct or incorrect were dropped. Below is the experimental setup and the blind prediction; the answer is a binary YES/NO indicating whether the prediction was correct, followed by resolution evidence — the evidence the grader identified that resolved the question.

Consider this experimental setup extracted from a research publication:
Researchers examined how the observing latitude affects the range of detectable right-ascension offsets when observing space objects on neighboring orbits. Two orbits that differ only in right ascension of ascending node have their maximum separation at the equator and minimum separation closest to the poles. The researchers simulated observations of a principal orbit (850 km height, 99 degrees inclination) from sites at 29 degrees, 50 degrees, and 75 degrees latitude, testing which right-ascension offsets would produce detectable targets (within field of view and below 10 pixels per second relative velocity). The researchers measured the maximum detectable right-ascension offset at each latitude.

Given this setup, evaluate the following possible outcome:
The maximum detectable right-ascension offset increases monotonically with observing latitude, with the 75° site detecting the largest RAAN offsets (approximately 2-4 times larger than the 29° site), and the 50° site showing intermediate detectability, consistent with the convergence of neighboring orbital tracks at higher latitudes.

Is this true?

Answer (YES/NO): NO